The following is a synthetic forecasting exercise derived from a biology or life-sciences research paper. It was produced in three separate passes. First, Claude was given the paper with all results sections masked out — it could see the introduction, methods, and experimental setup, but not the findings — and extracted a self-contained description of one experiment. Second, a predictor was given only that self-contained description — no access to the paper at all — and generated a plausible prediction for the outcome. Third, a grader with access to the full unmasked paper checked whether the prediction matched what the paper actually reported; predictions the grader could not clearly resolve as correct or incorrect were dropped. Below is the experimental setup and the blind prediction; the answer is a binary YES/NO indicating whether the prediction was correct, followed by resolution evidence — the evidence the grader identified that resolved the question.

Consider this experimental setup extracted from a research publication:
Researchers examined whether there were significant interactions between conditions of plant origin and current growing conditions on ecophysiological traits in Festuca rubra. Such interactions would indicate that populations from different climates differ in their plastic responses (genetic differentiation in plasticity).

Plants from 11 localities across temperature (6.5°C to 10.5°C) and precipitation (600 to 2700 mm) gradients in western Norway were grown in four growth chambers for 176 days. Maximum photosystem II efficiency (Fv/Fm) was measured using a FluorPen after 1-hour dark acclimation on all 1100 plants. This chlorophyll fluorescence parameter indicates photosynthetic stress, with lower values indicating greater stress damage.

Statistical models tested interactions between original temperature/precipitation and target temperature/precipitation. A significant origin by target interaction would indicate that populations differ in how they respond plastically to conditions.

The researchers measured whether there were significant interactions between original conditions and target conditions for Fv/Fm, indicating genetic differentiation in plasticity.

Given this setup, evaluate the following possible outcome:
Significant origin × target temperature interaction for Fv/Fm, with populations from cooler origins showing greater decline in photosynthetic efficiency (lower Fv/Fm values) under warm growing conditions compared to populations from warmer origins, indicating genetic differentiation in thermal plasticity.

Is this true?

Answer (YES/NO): NO